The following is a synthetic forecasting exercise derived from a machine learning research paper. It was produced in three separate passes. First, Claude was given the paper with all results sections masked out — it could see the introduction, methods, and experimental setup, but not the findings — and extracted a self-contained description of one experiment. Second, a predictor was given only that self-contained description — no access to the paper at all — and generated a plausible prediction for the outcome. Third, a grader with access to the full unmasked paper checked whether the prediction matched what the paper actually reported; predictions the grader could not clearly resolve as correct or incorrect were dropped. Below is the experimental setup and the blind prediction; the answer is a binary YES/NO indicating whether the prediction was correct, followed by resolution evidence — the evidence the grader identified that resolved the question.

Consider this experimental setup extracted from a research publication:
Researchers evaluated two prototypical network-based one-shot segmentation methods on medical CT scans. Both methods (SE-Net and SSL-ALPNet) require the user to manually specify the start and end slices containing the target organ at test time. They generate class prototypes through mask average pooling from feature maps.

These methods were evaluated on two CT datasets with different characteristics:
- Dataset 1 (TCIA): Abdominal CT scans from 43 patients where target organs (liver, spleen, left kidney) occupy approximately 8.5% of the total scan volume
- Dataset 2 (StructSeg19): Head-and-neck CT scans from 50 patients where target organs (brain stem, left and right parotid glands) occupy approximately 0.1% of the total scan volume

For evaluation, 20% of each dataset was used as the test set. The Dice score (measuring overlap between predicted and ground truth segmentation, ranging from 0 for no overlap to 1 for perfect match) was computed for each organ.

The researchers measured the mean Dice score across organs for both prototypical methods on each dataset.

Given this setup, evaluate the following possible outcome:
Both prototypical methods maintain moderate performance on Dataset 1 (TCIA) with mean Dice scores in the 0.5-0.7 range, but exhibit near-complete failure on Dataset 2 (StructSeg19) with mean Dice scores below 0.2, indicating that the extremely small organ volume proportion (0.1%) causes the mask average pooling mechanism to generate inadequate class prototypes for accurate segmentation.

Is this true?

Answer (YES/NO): NO